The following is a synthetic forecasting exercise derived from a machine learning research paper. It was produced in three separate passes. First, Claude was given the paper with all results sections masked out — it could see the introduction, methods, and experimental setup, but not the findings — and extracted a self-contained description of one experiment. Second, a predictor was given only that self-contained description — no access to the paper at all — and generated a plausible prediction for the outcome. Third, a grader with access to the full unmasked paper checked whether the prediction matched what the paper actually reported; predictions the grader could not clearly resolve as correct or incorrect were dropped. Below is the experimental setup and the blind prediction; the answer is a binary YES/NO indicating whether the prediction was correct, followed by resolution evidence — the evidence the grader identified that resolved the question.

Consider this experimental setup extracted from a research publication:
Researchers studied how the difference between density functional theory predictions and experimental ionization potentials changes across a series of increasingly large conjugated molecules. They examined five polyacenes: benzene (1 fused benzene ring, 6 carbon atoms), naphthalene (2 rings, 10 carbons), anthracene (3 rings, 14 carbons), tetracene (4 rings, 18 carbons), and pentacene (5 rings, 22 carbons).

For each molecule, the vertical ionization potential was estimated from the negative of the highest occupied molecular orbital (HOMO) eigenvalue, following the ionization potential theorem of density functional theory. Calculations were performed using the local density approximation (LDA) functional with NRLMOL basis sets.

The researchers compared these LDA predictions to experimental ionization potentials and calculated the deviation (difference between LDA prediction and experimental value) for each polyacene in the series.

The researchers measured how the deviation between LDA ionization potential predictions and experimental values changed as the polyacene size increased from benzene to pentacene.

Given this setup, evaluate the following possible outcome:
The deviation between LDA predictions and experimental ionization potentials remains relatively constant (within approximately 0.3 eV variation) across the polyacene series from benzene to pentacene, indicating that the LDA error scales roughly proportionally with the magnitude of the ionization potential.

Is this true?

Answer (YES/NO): NO